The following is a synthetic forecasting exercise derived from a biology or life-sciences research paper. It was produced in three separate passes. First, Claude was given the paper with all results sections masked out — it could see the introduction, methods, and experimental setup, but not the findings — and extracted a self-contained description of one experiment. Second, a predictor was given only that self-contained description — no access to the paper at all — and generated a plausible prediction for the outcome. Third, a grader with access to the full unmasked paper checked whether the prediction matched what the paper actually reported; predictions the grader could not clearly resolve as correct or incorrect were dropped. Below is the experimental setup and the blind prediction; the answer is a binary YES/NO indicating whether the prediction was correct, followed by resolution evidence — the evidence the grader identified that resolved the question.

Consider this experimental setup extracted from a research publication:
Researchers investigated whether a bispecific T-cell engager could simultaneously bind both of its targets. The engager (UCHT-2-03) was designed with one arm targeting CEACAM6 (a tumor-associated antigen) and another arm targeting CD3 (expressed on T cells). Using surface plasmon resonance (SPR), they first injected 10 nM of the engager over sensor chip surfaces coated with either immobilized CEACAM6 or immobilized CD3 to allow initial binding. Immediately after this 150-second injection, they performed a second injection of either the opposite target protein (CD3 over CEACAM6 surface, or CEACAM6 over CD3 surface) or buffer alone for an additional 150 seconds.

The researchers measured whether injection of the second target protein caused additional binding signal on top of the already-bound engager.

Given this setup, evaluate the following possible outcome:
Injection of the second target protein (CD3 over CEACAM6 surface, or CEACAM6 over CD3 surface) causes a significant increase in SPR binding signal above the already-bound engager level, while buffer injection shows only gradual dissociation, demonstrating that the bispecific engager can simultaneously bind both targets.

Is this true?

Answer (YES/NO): YES